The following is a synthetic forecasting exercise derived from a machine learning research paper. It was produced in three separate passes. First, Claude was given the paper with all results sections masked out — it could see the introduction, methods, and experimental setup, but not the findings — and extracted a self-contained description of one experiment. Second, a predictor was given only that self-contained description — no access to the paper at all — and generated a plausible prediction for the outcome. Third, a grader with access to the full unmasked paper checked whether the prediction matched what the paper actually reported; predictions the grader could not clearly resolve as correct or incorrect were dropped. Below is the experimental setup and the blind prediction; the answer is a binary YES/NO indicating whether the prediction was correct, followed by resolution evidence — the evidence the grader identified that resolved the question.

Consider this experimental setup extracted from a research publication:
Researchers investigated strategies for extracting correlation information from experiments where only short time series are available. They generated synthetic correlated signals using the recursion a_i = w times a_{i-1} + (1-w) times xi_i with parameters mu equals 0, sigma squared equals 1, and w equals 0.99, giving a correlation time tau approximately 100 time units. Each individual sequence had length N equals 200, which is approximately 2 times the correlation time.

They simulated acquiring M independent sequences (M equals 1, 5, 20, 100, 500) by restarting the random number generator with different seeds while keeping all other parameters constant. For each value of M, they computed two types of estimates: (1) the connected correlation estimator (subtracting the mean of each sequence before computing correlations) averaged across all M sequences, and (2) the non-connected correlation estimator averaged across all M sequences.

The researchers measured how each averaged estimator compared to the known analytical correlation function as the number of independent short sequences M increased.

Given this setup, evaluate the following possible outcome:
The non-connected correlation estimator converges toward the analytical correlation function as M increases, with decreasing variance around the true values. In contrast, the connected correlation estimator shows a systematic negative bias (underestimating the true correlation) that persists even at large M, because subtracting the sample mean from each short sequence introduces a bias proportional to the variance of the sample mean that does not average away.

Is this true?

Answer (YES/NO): NO